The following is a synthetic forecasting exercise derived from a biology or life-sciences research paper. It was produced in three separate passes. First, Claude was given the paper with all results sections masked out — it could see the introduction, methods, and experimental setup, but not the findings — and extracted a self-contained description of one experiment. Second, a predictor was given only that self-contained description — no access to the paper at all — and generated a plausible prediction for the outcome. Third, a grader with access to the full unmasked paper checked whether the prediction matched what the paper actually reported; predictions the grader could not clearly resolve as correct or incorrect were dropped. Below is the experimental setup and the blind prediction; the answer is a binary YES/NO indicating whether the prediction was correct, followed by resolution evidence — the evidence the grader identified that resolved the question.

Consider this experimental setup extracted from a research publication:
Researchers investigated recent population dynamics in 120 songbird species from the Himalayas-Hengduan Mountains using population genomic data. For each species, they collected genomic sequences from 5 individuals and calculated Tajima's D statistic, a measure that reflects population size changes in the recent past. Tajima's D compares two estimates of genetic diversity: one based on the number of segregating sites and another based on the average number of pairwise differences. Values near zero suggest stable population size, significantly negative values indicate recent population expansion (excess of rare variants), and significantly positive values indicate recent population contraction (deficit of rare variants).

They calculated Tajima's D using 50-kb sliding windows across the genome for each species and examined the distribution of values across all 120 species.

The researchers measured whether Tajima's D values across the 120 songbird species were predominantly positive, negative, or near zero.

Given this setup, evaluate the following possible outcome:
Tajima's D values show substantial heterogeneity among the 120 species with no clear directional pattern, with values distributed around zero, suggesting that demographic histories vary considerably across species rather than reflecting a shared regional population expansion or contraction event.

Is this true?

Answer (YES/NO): NO